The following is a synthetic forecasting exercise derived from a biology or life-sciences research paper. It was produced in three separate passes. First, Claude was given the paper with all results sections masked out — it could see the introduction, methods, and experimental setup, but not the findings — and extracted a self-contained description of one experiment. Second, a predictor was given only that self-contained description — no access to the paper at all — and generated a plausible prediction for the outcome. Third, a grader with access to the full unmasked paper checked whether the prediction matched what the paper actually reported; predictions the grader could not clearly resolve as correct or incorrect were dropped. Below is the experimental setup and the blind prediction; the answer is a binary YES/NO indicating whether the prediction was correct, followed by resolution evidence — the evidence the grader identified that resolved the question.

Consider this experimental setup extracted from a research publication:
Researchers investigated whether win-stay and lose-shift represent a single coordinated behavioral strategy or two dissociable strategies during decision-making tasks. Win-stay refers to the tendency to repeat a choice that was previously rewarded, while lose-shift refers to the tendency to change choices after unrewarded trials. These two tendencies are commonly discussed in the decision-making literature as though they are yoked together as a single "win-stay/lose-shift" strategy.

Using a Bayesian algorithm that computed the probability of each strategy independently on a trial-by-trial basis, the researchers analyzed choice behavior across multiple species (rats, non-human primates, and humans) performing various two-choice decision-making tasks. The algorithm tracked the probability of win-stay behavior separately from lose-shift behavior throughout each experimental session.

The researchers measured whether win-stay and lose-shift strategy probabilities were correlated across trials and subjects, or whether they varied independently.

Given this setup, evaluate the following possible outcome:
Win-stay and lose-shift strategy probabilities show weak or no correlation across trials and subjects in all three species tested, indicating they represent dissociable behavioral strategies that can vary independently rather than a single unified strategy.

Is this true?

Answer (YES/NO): YES